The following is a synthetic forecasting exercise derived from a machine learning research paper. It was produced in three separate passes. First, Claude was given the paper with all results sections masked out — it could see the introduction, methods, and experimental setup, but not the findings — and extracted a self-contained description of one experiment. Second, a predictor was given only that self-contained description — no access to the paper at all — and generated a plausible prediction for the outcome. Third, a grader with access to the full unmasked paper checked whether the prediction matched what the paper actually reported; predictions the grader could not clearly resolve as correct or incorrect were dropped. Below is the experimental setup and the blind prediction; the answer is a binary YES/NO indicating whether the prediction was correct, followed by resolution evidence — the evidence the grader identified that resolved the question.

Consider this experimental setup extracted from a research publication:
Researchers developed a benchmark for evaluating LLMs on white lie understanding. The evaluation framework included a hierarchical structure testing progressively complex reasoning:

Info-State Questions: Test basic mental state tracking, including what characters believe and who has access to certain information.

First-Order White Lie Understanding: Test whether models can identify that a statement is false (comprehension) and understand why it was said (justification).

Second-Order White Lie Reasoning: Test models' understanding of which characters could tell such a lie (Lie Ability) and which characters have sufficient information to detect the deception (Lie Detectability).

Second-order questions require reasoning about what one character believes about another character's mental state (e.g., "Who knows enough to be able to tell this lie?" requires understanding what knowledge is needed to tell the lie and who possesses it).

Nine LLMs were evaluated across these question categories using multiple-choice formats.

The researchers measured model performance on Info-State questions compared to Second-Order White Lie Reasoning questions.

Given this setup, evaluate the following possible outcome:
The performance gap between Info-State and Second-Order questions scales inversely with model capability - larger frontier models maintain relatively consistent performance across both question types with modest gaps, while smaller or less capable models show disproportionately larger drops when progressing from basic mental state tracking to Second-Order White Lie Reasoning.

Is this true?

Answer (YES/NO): NO